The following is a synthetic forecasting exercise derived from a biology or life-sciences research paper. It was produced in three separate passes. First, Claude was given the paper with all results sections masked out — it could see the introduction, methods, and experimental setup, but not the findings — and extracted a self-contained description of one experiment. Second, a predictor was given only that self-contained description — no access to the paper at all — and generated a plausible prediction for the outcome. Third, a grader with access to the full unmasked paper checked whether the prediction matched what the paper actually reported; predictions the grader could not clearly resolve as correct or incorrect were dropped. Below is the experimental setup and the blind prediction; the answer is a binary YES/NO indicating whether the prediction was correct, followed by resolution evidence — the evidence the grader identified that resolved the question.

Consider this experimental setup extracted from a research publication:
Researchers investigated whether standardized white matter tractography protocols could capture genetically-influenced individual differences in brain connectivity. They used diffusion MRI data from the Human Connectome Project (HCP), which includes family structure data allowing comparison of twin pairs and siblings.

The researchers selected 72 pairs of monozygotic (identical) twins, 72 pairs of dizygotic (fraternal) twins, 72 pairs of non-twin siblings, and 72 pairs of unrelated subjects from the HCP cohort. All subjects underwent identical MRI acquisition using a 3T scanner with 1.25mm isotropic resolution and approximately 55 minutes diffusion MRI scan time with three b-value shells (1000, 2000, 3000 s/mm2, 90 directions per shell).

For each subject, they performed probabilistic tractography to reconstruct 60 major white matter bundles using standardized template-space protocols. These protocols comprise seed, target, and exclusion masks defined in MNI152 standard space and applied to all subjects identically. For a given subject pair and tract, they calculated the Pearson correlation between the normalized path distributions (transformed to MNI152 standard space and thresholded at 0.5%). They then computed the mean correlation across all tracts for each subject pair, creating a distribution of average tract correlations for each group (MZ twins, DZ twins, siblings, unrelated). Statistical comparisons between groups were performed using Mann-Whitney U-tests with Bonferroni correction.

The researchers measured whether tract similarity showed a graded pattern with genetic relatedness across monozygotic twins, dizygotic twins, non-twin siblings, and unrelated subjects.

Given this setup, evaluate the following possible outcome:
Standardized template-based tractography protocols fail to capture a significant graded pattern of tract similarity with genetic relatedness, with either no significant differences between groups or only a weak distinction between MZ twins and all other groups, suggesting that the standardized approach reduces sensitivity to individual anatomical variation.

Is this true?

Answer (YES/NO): NO